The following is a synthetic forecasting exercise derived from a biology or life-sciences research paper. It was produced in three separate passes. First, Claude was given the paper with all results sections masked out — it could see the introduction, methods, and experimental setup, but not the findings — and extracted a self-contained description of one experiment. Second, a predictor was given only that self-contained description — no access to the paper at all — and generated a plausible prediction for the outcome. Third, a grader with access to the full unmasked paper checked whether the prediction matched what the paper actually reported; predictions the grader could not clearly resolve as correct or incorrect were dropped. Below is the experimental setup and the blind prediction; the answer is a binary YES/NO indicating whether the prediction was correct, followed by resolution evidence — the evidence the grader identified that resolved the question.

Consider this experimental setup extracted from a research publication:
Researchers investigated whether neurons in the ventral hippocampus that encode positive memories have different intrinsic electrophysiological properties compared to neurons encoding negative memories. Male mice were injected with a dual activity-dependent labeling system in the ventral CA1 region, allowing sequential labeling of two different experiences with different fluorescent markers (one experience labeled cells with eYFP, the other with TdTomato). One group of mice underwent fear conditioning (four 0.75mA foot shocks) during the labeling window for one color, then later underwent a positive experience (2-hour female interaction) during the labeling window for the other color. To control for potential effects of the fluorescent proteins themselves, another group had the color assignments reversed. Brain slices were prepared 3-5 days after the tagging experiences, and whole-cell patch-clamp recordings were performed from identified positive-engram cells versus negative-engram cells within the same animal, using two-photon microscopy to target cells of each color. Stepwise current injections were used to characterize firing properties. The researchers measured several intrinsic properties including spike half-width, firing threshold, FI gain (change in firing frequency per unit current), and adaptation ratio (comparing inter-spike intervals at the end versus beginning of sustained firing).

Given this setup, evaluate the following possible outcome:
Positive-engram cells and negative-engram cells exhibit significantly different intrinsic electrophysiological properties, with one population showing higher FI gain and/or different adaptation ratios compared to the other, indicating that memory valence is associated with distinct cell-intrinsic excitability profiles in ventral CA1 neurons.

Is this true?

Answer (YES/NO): NO